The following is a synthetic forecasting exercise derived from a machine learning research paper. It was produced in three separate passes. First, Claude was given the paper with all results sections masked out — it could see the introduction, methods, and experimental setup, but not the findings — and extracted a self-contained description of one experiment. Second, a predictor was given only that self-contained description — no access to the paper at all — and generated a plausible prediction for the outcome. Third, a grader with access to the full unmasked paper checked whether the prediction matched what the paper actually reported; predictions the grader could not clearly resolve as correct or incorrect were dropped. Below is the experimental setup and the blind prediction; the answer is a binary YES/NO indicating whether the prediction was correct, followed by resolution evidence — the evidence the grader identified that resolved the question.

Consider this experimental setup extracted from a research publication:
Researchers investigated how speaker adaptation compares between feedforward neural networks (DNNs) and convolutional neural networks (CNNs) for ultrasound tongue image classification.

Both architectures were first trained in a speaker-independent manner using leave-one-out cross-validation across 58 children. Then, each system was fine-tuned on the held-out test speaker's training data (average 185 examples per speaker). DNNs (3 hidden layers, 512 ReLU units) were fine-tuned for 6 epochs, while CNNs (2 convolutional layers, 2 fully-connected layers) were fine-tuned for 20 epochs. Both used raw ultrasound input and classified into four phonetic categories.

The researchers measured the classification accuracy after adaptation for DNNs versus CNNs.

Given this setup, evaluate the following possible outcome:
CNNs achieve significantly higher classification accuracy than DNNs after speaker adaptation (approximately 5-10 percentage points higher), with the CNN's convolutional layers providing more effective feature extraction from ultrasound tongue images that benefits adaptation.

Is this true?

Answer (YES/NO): NO